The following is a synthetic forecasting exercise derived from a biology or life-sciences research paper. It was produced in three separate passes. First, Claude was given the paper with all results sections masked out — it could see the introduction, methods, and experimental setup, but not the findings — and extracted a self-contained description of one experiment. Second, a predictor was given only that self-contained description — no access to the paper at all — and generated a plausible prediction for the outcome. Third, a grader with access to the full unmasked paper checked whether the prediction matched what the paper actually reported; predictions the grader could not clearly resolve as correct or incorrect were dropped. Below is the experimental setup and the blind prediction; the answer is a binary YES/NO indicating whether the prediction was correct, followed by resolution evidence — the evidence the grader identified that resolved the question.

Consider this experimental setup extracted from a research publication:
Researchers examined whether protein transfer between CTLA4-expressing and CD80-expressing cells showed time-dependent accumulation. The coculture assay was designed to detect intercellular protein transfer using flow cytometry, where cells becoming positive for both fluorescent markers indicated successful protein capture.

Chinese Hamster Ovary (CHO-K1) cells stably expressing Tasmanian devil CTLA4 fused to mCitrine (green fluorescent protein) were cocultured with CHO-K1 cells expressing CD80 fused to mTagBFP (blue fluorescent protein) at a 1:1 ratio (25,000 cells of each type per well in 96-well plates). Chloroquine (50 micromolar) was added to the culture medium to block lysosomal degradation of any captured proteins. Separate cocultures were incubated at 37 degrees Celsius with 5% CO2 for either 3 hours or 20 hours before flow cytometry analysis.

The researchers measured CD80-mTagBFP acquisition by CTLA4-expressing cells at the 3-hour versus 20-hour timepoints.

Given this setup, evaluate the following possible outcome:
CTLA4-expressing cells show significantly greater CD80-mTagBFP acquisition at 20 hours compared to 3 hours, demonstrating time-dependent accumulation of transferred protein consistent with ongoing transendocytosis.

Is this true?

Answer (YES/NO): YES